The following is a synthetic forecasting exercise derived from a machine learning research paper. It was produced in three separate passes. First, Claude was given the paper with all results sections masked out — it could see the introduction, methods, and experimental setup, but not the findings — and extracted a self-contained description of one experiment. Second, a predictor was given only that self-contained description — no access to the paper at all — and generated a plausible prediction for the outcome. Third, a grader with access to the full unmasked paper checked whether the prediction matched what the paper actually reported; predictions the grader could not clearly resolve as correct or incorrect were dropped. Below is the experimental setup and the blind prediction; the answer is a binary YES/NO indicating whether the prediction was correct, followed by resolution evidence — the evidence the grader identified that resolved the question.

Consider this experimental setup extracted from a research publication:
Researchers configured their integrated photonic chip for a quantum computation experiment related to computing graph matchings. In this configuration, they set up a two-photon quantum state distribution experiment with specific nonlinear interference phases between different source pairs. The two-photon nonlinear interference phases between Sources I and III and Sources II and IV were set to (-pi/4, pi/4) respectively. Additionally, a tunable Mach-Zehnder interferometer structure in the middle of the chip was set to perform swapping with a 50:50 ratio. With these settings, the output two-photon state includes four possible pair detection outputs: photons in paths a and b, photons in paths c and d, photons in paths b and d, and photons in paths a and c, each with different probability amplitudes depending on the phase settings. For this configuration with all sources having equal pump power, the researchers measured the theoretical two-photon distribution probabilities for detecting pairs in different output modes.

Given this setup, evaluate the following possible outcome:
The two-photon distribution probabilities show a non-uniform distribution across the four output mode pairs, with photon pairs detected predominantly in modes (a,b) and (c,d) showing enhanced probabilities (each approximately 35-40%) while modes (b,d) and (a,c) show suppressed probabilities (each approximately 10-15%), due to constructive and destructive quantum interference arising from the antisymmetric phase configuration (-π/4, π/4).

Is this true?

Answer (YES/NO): NO